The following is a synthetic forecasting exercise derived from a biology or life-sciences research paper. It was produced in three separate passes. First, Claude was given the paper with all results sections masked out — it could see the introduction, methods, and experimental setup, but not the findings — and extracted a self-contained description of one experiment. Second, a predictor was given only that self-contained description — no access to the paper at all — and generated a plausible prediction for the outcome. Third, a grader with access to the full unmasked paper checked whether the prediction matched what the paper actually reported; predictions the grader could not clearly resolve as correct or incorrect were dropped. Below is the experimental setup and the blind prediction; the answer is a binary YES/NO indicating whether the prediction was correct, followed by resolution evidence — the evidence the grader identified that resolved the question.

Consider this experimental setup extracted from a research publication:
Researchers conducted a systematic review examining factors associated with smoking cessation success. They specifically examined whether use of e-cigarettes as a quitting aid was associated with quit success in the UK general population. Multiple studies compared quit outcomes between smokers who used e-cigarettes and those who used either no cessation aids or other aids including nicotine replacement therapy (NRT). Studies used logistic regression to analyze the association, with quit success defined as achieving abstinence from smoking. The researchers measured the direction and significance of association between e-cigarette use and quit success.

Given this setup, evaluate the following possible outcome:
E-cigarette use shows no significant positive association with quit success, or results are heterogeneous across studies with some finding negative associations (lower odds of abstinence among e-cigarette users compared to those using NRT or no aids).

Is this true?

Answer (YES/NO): NO